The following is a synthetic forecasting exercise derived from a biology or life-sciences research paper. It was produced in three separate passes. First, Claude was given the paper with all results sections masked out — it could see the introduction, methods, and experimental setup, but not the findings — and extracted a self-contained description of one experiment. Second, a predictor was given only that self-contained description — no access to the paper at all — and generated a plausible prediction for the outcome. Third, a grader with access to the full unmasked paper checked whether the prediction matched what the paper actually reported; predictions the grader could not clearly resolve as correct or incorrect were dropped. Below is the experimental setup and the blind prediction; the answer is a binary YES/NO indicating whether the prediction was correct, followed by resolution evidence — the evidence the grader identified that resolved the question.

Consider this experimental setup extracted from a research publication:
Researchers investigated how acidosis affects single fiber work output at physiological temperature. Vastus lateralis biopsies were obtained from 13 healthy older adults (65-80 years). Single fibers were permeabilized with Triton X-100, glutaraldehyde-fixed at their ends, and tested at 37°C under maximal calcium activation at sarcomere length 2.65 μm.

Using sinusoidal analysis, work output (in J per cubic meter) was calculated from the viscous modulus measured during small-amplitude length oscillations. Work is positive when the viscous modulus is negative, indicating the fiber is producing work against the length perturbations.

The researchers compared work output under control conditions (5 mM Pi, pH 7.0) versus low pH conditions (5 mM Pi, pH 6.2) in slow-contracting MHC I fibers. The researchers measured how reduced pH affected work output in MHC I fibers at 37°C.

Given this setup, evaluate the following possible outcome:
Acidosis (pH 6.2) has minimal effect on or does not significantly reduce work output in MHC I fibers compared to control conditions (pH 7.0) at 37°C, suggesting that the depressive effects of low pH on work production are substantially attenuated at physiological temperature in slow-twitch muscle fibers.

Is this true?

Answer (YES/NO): NO